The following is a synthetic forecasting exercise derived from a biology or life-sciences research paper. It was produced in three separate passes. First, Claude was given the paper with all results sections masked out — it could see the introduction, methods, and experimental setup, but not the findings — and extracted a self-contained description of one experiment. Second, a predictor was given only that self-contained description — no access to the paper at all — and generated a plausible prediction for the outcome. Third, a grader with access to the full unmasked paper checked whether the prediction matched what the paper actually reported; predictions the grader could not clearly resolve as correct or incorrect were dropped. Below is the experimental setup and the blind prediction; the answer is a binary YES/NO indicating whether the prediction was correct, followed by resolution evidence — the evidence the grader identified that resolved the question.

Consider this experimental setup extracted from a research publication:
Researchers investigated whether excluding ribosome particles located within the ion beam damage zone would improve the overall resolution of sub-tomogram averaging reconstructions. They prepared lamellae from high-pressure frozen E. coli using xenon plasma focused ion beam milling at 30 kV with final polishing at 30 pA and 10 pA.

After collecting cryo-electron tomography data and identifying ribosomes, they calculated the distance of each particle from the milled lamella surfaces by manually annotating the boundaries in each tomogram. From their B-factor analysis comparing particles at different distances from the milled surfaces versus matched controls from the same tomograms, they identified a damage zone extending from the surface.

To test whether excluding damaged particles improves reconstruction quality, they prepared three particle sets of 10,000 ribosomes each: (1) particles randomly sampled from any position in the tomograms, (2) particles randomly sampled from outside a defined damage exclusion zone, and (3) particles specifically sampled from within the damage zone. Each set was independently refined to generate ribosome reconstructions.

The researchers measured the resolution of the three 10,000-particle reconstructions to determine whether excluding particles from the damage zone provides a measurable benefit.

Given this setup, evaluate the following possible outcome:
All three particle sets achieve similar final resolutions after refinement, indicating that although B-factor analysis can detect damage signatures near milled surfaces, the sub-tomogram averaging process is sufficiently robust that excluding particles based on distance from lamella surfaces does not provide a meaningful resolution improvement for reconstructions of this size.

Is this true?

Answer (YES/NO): NO